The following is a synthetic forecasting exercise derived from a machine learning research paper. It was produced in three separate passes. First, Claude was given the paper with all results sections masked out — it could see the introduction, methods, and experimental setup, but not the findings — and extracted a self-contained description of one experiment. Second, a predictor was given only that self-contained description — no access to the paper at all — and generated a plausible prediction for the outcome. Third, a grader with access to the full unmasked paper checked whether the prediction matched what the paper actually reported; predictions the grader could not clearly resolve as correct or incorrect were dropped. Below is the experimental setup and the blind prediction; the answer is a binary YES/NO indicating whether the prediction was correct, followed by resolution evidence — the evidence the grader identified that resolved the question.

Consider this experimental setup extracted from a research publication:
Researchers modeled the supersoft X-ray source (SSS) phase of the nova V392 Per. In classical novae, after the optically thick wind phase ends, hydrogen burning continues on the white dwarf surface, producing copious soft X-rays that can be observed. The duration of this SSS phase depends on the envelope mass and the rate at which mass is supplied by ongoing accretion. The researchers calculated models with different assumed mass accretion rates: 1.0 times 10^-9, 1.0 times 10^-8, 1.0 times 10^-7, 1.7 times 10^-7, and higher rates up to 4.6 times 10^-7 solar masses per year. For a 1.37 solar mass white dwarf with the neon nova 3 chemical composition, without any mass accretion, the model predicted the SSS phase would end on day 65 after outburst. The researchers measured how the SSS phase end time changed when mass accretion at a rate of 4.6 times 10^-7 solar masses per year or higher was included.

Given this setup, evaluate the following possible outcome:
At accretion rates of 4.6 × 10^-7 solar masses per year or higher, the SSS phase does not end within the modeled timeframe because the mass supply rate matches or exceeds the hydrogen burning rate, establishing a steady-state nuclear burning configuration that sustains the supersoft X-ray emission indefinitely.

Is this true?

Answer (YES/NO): YES